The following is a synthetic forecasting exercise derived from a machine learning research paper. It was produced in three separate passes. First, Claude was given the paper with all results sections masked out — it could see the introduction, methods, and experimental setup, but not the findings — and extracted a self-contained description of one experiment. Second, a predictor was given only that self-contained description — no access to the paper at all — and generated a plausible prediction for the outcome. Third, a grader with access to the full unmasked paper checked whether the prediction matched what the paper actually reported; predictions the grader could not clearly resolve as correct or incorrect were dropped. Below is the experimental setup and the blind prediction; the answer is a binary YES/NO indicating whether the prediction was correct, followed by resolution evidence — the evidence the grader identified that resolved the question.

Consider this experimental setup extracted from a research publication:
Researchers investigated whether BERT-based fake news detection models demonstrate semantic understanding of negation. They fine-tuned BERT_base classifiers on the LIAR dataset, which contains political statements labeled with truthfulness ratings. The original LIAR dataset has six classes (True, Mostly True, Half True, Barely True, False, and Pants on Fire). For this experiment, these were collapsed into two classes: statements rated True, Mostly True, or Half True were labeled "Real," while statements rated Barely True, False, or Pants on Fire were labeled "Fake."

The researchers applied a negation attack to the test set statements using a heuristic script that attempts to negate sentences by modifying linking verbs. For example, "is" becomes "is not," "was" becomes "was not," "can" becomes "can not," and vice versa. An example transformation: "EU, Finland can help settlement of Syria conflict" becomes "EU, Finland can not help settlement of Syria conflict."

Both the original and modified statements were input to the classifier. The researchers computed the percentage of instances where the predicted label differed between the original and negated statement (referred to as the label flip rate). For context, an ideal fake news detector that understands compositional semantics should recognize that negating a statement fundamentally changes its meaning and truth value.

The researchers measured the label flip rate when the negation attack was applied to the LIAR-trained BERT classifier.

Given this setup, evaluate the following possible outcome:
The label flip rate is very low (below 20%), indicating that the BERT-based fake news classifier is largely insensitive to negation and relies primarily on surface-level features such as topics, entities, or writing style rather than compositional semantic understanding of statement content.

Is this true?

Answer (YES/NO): YES